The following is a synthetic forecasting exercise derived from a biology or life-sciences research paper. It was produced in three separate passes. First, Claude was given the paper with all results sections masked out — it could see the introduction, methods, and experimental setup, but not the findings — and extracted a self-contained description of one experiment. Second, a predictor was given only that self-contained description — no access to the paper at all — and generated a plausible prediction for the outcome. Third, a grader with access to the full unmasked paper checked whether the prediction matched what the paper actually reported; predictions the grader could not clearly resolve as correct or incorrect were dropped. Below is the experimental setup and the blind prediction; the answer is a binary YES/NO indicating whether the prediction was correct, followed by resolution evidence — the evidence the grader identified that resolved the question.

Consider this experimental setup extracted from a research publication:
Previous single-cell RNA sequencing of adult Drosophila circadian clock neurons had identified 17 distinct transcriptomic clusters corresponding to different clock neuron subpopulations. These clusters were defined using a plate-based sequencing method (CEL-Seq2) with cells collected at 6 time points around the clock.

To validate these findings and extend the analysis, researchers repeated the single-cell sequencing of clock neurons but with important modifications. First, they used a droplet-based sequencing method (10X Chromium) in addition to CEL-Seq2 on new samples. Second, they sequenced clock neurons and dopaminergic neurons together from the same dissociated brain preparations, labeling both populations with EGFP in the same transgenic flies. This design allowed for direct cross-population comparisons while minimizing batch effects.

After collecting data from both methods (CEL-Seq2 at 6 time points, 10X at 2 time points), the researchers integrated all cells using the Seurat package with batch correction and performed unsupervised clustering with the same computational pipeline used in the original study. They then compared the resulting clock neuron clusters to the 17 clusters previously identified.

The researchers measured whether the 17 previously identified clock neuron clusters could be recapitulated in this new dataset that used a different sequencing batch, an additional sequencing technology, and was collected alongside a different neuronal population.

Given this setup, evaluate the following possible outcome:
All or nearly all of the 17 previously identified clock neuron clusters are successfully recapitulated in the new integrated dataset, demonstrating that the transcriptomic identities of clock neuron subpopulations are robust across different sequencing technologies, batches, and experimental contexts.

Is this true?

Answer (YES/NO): YES